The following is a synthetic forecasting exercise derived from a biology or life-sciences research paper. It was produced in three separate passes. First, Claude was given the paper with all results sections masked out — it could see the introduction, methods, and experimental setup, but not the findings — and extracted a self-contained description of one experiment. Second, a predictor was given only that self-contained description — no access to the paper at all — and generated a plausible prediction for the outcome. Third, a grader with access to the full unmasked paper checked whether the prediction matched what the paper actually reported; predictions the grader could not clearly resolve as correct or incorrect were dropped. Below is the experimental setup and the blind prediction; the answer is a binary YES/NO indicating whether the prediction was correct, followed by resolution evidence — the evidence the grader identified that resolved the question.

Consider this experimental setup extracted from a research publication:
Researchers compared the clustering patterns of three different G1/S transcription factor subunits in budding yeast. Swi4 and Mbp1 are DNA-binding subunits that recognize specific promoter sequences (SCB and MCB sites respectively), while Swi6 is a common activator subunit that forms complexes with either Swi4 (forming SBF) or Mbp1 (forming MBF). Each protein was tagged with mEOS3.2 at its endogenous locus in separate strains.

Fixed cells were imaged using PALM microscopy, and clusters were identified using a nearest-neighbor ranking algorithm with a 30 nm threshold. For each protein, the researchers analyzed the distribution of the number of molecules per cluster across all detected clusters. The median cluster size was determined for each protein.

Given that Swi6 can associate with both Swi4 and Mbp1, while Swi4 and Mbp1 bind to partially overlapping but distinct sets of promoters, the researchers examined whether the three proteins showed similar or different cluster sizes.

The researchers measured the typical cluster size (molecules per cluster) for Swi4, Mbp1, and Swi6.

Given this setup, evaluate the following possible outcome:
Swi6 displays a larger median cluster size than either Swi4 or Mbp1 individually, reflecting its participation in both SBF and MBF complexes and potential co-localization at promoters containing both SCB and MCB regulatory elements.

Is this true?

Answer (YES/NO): NO